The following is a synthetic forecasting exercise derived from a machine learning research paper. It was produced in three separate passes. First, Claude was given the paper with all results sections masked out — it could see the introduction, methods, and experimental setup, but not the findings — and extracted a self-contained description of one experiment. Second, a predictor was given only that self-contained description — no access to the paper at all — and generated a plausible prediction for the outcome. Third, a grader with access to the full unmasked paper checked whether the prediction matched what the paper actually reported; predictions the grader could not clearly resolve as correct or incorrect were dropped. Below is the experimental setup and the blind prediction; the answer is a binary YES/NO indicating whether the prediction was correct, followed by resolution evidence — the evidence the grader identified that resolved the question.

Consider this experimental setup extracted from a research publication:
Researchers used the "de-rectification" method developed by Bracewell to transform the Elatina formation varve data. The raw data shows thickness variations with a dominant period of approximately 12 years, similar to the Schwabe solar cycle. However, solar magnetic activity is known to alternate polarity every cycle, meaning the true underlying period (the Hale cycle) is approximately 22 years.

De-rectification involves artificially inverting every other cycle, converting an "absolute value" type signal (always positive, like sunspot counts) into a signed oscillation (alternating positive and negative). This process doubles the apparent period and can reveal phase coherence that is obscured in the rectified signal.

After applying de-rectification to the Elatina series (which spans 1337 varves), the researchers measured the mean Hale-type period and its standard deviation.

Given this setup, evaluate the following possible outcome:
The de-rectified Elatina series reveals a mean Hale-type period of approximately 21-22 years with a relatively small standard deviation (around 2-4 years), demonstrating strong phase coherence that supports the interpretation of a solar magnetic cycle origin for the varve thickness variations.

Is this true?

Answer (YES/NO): NO